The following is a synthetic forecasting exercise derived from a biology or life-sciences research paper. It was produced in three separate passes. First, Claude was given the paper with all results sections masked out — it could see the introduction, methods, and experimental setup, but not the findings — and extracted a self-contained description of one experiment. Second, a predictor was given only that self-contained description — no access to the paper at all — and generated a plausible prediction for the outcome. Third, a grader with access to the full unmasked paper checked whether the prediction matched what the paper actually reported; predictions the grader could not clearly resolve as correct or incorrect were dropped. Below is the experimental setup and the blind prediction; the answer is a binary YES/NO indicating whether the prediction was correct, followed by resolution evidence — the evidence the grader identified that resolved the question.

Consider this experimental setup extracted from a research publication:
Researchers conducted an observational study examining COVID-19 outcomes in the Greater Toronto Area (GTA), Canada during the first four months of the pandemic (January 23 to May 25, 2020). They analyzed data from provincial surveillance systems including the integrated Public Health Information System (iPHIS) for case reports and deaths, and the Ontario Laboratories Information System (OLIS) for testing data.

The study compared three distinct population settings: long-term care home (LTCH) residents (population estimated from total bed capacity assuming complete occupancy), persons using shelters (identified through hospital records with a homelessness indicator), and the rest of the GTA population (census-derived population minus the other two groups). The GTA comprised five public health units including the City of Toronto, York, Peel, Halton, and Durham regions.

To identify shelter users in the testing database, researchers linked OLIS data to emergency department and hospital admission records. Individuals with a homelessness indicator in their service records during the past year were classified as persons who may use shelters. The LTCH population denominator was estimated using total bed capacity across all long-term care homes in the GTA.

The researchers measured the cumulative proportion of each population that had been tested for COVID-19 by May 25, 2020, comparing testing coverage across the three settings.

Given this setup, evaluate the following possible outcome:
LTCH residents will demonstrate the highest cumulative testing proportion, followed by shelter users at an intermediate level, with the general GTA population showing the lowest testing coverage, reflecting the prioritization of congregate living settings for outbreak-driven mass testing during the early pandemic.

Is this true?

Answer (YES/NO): YES